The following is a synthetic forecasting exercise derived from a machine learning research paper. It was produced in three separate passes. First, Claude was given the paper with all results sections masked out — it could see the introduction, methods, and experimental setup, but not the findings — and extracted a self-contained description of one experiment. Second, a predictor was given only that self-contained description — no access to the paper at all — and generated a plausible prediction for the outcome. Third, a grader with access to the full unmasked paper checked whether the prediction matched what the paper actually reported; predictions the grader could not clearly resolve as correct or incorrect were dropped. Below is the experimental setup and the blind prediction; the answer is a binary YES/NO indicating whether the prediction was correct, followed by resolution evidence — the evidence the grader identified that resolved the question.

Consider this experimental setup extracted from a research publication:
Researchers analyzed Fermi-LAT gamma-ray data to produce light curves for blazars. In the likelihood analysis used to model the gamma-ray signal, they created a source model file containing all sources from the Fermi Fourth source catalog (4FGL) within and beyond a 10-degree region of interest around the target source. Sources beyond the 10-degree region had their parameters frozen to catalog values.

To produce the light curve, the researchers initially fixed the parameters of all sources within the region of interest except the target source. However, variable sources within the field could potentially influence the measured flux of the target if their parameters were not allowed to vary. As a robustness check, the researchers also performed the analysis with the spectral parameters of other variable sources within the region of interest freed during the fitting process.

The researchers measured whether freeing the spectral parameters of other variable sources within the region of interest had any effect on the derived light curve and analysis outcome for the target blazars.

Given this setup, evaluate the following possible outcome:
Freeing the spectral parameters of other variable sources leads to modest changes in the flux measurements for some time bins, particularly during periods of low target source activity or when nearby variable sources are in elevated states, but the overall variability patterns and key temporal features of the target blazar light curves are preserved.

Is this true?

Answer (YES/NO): NO